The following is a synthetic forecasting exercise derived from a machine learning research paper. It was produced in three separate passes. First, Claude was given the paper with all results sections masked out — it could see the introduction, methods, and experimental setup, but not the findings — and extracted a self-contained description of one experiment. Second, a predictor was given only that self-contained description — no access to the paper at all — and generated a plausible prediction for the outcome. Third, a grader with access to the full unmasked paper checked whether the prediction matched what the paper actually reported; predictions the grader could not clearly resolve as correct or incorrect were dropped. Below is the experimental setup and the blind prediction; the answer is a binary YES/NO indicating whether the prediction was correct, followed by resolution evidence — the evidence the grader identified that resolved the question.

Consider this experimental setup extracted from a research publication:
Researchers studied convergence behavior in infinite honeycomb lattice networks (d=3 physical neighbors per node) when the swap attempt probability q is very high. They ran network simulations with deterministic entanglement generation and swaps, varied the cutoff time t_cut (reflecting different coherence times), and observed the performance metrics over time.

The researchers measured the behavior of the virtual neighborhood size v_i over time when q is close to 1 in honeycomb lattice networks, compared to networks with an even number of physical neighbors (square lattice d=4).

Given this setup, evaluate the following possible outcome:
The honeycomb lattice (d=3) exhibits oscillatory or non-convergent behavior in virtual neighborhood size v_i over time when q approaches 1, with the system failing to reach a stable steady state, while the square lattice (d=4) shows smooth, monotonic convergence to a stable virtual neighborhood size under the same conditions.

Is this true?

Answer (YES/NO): YES